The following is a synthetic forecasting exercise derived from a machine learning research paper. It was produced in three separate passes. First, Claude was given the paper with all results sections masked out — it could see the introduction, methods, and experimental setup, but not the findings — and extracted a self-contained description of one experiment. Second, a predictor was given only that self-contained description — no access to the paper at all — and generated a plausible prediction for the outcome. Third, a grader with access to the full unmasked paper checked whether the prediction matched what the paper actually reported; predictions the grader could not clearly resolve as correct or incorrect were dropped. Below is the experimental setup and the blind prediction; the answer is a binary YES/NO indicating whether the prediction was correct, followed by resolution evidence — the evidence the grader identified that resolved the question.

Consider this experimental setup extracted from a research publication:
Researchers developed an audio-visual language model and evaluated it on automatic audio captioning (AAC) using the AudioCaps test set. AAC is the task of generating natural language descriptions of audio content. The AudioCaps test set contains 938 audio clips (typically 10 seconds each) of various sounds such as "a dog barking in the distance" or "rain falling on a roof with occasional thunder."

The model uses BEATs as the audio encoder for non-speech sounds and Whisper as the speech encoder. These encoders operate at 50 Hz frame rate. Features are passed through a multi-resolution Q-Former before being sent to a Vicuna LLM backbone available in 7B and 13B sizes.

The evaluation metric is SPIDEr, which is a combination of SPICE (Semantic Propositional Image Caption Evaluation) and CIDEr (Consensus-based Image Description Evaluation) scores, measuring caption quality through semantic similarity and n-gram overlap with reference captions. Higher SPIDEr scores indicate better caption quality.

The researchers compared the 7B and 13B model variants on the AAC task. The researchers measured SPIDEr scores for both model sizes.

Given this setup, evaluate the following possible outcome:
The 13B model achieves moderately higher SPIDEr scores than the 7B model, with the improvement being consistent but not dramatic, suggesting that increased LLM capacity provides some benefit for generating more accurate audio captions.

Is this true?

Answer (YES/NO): NO